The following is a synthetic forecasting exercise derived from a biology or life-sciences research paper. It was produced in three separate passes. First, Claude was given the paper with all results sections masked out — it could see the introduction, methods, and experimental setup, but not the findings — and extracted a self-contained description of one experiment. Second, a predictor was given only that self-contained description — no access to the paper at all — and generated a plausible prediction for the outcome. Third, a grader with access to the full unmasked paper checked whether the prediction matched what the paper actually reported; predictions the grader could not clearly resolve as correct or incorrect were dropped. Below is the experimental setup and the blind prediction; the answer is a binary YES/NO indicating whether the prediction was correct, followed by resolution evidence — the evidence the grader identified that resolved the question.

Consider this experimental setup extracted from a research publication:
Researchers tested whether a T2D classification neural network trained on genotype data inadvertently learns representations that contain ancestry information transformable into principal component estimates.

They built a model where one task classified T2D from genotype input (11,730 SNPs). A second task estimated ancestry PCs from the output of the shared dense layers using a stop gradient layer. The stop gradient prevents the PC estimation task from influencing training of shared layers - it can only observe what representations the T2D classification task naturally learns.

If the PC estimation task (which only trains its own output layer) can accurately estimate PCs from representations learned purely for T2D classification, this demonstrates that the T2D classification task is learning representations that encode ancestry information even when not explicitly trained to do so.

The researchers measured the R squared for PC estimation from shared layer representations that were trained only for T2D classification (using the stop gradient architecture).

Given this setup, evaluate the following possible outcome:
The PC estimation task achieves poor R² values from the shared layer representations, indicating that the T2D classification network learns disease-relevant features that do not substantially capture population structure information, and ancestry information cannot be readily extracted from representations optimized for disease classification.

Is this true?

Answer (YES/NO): NO